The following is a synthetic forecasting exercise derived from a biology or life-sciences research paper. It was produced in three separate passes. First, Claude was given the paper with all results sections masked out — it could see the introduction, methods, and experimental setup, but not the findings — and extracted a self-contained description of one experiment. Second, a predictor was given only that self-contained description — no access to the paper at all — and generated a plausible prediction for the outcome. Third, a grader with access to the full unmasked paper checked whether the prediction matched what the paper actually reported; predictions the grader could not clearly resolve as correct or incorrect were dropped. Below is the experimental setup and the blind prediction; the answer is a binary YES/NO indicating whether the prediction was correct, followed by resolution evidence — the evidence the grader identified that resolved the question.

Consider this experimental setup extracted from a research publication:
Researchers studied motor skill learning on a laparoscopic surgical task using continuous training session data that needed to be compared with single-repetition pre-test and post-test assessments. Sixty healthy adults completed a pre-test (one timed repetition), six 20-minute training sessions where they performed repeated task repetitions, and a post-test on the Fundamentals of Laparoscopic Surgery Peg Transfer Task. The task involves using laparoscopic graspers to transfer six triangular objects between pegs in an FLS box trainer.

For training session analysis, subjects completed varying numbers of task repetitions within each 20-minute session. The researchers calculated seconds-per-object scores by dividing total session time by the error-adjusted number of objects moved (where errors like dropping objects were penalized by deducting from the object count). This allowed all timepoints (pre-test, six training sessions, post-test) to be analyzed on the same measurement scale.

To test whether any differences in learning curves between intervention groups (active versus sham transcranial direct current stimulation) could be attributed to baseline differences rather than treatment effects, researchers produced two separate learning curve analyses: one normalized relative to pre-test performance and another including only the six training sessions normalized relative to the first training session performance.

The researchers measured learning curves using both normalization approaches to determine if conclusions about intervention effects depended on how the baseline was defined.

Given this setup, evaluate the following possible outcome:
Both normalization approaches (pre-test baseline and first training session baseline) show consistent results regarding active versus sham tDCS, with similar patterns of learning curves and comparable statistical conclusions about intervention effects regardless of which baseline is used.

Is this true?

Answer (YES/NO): NO